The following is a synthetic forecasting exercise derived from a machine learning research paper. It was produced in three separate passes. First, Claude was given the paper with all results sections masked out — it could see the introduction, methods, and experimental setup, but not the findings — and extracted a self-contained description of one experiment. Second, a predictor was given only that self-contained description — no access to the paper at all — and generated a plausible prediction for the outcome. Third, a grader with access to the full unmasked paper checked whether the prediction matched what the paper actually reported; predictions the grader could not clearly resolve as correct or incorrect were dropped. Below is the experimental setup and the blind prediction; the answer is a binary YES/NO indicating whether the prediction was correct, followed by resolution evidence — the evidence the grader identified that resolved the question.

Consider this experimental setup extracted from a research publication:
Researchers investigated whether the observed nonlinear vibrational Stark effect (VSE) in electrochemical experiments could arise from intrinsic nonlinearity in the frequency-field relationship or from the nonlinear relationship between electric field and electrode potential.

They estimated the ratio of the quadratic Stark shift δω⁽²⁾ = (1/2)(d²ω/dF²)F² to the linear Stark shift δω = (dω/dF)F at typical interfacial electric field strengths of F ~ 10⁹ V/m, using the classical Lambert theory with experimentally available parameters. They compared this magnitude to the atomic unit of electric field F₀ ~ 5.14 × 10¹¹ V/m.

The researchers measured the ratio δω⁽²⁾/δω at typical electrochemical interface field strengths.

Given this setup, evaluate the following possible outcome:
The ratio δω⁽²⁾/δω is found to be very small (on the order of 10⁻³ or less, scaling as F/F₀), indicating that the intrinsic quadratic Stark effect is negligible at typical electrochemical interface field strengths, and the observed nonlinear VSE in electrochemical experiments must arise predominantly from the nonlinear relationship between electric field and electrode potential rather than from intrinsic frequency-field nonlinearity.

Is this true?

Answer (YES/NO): YES